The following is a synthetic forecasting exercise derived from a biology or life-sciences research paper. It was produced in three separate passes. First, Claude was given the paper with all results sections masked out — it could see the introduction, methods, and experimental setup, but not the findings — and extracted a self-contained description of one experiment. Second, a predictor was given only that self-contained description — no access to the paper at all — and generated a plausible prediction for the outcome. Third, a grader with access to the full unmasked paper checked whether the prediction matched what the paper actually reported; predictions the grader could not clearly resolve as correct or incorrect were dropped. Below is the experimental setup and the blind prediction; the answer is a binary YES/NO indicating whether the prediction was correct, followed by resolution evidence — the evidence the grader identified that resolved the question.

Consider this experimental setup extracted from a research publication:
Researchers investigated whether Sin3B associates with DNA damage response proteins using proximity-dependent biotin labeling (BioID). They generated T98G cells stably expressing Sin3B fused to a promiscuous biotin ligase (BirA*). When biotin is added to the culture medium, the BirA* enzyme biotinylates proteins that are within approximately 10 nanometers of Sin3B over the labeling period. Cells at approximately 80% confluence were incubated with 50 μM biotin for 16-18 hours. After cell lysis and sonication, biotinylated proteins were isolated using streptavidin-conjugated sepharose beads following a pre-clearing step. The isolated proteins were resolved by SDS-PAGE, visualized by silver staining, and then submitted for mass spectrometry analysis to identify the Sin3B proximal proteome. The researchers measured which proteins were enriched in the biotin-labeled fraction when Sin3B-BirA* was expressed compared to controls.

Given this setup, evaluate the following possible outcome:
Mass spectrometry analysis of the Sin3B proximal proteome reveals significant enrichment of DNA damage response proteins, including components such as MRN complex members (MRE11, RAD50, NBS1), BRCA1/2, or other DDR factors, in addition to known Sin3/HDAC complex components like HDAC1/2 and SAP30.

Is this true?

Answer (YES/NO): YES